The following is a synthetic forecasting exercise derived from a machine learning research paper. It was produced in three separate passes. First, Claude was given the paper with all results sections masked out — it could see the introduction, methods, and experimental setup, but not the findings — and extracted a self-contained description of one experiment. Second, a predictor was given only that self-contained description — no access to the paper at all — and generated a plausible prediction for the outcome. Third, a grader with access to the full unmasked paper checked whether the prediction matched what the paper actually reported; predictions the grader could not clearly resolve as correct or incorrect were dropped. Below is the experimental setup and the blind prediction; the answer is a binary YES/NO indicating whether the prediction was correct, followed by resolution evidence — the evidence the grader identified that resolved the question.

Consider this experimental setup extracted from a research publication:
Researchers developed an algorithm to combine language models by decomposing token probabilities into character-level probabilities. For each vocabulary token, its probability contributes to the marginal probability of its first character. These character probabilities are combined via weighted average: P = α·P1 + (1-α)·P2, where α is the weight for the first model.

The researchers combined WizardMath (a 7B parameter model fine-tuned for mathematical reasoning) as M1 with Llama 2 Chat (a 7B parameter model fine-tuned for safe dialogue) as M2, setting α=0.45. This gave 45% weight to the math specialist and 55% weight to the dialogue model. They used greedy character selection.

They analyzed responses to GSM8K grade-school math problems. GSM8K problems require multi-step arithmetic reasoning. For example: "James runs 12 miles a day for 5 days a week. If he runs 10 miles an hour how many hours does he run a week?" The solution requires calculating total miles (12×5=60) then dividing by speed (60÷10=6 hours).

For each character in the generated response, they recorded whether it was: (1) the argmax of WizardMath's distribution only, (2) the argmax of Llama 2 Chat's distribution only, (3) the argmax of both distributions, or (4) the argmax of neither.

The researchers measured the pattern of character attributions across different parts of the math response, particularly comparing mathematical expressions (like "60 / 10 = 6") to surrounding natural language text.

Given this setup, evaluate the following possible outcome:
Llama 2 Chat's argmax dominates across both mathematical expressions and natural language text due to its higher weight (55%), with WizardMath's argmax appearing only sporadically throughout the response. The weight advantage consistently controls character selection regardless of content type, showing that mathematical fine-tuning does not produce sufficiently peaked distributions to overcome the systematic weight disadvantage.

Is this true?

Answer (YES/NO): NO